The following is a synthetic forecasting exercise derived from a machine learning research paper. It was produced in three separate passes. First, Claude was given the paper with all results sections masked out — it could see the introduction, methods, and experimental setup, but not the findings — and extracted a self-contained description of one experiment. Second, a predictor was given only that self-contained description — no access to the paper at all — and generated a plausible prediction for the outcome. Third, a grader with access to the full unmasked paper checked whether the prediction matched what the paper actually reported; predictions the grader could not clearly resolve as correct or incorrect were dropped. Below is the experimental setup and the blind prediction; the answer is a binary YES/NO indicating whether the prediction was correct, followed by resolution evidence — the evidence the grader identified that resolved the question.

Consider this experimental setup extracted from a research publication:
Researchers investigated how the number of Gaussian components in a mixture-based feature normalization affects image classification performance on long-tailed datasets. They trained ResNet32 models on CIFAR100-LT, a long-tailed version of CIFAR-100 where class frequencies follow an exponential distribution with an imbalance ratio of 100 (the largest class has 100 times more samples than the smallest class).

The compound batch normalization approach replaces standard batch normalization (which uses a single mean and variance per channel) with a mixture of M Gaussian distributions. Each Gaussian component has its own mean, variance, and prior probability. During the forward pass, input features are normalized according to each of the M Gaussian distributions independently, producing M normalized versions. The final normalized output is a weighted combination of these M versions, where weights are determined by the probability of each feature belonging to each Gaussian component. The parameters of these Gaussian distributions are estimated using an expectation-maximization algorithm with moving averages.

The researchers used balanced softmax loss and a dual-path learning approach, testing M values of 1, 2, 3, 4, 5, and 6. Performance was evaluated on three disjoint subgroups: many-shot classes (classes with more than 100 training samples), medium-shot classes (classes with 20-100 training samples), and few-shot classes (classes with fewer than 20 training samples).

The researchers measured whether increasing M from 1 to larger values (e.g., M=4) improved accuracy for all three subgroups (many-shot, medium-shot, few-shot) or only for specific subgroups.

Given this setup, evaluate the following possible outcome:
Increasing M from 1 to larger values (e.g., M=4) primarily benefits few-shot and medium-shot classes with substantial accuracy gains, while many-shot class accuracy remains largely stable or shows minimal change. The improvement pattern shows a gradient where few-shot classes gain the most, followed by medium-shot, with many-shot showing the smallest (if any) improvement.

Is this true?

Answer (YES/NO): NO